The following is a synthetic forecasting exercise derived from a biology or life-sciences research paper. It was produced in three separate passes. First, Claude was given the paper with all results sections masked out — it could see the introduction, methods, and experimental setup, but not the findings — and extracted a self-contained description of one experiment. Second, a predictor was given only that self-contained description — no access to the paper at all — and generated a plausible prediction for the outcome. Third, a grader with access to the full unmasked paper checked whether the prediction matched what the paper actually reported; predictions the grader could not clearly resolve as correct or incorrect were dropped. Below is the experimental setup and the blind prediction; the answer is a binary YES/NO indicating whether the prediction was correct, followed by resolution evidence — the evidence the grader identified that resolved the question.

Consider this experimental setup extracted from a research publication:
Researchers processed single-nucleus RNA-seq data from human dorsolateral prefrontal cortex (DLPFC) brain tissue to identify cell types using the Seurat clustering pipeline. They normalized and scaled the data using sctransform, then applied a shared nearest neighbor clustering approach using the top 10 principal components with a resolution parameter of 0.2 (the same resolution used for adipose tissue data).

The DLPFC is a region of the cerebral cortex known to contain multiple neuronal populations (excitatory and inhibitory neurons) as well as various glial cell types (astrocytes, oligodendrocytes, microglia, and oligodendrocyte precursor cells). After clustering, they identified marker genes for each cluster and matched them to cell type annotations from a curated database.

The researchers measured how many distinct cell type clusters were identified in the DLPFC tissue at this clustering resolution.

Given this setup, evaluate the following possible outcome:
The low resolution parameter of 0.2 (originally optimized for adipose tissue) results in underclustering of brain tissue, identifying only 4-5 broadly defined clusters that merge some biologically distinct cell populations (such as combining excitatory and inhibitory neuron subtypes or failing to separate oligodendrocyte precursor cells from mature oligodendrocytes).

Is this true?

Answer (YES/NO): NO